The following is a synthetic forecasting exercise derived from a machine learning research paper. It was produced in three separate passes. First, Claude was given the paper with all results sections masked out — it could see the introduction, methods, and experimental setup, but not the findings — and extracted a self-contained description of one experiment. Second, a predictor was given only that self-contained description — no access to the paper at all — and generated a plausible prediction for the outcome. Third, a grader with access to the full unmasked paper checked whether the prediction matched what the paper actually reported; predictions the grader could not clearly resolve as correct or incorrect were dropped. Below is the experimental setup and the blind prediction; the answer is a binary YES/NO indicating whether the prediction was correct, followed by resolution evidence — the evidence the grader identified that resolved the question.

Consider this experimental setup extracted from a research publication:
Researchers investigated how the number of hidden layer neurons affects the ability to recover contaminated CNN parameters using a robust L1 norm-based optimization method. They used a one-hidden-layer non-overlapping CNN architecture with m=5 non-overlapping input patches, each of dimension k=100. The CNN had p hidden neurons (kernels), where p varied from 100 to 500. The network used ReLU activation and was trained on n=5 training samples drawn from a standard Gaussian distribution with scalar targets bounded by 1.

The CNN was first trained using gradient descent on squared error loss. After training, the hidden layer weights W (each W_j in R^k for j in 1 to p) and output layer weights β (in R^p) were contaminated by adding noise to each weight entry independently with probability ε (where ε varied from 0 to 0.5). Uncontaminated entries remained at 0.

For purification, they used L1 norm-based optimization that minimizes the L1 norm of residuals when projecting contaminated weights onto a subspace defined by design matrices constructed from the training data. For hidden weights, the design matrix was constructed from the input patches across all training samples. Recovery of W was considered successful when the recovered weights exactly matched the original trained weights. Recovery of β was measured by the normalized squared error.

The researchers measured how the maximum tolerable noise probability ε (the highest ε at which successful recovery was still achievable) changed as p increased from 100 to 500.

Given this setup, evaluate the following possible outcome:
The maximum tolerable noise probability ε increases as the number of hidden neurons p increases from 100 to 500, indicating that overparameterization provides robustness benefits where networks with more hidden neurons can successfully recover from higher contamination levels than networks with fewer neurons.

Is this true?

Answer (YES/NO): YES